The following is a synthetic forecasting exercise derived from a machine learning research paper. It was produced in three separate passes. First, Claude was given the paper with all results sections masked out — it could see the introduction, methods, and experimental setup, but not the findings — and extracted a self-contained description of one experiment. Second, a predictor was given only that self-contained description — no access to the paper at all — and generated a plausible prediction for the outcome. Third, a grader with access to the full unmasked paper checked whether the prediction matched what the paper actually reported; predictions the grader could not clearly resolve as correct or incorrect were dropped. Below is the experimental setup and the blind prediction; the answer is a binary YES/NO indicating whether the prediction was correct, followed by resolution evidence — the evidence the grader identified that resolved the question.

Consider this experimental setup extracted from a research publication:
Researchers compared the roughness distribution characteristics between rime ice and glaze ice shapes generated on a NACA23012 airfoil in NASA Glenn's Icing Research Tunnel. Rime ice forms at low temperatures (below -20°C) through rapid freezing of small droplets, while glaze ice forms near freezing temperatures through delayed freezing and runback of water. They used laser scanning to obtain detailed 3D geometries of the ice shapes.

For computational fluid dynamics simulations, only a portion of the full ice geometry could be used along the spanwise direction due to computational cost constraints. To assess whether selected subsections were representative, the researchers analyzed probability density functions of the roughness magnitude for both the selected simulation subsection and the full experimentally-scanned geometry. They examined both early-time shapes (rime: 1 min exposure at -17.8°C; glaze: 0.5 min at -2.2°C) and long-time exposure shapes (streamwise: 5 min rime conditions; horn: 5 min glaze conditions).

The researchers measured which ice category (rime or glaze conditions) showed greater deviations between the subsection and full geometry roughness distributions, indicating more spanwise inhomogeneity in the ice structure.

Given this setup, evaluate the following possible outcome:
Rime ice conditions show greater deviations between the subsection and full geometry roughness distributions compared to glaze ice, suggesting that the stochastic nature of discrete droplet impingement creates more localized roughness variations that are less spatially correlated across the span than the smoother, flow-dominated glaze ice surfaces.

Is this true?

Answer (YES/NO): NO